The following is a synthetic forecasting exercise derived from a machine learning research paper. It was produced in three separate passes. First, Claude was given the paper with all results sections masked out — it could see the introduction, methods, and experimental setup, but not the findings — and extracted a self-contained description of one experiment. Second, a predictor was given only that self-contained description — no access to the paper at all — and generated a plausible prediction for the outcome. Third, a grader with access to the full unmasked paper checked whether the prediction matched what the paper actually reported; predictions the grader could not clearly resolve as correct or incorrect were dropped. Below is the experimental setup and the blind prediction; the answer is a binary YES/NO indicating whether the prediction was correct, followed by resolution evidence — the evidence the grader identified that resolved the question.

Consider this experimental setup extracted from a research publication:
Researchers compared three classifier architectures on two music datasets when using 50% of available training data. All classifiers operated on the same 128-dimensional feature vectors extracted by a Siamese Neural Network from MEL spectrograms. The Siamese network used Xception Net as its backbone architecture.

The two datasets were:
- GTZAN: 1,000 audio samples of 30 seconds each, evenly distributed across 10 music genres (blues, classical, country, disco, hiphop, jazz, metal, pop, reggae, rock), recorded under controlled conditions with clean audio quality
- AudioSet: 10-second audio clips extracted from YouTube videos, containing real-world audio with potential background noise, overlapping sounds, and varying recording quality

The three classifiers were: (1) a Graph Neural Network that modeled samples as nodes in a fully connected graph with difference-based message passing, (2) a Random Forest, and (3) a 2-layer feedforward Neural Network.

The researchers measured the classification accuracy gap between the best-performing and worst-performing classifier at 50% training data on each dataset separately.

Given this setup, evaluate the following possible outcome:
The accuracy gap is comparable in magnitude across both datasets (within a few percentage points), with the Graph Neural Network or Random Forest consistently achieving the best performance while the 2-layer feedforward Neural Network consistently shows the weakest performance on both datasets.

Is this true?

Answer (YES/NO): NO